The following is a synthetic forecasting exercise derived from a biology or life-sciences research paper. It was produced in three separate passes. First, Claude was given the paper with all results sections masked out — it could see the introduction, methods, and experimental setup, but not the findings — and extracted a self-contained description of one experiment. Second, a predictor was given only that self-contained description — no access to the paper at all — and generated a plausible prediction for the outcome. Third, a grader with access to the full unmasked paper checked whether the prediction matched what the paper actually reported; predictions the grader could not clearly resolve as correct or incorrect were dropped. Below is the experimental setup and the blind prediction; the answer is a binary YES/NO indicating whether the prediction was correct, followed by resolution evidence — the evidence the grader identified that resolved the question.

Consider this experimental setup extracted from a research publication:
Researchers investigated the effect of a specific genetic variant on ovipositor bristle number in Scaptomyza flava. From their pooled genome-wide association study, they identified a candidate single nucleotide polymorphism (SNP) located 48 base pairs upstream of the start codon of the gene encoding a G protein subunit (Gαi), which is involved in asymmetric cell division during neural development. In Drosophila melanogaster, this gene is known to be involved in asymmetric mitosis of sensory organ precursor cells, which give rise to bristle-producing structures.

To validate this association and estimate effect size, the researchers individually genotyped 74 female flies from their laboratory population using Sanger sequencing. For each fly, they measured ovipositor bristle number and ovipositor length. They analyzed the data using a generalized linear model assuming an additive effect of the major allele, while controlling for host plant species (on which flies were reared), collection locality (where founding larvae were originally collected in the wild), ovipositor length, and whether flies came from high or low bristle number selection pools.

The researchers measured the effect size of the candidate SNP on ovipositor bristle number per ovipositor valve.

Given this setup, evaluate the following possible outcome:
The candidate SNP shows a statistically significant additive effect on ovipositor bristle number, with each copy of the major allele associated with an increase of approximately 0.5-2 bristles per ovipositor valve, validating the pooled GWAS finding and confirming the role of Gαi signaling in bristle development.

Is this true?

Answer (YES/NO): YES